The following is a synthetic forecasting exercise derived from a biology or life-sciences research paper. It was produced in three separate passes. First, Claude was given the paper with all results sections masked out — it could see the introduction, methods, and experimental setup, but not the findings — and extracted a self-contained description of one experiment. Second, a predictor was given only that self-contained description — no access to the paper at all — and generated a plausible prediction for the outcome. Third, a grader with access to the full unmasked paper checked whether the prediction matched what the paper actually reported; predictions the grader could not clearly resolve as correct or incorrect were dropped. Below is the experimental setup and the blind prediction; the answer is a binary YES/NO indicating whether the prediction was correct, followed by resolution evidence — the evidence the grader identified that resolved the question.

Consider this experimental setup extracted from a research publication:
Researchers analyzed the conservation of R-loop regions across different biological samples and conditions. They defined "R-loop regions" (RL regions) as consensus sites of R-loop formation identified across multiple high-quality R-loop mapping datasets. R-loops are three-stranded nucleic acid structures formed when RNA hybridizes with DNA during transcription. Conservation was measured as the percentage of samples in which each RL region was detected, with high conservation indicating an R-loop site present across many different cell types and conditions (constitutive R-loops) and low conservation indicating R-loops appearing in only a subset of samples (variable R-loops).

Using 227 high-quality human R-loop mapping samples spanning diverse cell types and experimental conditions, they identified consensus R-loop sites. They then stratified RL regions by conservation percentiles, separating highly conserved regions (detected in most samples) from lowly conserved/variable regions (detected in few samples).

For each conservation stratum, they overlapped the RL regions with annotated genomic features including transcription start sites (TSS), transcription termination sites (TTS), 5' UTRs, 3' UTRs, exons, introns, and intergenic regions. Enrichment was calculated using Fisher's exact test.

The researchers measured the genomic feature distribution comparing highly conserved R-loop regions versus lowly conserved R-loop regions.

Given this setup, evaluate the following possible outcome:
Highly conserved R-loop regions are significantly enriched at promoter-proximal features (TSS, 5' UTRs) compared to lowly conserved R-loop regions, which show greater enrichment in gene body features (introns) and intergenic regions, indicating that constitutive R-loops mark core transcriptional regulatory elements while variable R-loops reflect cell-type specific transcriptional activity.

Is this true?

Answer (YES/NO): NO